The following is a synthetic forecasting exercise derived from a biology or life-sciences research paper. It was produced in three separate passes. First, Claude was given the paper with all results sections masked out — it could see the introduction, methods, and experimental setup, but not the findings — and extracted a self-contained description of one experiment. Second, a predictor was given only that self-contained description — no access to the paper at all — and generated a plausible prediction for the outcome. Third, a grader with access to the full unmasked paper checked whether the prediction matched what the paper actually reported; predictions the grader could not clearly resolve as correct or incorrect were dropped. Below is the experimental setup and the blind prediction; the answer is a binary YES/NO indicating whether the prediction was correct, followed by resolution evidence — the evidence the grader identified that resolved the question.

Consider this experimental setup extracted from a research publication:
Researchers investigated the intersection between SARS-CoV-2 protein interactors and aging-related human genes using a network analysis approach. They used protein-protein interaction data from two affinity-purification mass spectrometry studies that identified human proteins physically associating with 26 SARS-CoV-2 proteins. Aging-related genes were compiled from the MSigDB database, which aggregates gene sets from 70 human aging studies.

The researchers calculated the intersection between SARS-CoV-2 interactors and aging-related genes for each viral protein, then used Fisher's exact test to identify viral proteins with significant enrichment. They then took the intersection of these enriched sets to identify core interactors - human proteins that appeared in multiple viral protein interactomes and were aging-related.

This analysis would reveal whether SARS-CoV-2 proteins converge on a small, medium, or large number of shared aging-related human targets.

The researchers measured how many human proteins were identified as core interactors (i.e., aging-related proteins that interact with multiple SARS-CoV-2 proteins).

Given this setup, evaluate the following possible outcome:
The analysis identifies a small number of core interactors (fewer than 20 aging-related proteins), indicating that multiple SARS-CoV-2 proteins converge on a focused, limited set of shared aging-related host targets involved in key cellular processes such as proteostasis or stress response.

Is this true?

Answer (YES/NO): YES